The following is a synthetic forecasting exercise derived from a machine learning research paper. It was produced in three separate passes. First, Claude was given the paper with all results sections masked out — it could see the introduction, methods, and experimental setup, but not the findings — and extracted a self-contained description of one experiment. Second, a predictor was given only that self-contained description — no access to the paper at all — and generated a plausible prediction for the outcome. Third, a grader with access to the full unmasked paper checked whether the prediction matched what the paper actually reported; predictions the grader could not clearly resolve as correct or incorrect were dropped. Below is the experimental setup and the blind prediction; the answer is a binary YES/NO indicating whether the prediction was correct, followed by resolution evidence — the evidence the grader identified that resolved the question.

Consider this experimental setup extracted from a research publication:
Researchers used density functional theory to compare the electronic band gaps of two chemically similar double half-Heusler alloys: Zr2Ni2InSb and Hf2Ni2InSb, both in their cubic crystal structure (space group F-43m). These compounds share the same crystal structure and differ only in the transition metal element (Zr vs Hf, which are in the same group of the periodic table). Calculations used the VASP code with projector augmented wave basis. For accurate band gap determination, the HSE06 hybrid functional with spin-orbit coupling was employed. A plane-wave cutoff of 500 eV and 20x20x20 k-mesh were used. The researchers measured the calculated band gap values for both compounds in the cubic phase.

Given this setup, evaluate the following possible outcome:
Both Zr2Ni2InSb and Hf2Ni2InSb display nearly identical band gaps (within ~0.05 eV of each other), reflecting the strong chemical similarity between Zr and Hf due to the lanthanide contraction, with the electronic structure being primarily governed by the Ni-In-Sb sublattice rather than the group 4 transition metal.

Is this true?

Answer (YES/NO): NO